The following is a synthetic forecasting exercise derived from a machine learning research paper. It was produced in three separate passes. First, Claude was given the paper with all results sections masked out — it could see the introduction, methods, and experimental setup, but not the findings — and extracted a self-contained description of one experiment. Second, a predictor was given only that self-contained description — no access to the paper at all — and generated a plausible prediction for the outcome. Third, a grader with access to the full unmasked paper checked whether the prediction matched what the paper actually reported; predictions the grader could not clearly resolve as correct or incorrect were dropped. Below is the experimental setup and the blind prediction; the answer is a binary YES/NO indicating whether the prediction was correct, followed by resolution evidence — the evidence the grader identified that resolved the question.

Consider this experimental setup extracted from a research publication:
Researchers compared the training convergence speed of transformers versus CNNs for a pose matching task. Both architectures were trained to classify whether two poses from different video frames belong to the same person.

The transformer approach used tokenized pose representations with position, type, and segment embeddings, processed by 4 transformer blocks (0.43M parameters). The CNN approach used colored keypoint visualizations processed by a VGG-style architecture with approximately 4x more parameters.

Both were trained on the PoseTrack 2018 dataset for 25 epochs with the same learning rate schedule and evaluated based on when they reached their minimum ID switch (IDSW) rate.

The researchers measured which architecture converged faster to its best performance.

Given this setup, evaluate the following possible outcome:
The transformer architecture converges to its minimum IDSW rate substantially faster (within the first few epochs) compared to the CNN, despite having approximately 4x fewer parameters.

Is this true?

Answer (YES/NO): NO